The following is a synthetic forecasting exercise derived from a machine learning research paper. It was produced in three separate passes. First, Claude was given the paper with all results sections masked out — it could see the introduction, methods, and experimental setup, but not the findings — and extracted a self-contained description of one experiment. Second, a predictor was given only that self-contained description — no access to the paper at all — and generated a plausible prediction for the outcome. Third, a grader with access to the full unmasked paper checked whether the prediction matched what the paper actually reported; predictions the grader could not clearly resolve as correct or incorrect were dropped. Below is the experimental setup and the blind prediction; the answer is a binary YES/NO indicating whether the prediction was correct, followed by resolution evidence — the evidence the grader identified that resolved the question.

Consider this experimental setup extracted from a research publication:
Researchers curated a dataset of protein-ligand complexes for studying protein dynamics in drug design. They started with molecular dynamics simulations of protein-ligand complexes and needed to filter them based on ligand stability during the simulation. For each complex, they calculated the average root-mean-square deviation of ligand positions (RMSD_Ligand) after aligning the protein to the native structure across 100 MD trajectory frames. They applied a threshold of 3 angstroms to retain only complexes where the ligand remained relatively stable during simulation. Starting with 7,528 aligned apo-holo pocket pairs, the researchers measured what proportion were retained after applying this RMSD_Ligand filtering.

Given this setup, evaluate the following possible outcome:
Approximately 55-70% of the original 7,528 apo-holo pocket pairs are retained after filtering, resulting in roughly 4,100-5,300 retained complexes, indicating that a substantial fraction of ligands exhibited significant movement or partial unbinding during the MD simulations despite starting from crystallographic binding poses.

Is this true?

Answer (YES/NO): NO